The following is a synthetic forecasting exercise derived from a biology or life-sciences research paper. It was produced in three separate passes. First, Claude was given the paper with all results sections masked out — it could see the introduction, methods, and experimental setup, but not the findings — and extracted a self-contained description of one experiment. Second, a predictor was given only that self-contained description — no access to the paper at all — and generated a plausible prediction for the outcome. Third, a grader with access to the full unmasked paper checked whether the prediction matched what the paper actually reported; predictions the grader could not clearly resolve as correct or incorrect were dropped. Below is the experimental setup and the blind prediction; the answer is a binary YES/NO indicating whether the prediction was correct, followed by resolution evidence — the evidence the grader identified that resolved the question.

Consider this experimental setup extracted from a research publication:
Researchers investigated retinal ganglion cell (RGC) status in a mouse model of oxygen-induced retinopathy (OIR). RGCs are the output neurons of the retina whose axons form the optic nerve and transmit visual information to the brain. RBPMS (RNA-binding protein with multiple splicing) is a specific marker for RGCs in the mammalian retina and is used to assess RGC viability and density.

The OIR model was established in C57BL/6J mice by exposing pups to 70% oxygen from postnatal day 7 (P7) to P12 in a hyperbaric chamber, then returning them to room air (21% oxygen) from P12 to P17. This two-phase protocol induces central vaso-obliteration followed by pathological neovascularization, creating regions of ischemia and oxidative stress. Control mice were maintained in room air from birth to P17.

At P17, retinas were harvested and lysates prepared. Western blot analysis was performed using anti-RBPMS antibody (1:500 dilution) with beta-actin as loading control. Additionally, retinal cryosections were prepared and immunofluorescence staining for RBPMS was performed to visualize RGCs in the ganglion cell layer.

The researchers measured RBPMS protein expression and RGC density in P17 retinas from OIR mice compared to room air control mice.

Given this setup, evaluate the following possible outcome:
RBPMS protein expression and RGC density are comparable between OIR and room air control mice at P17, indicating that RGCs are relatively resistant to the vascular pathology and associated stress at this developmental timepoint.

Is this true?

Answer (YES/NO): NO